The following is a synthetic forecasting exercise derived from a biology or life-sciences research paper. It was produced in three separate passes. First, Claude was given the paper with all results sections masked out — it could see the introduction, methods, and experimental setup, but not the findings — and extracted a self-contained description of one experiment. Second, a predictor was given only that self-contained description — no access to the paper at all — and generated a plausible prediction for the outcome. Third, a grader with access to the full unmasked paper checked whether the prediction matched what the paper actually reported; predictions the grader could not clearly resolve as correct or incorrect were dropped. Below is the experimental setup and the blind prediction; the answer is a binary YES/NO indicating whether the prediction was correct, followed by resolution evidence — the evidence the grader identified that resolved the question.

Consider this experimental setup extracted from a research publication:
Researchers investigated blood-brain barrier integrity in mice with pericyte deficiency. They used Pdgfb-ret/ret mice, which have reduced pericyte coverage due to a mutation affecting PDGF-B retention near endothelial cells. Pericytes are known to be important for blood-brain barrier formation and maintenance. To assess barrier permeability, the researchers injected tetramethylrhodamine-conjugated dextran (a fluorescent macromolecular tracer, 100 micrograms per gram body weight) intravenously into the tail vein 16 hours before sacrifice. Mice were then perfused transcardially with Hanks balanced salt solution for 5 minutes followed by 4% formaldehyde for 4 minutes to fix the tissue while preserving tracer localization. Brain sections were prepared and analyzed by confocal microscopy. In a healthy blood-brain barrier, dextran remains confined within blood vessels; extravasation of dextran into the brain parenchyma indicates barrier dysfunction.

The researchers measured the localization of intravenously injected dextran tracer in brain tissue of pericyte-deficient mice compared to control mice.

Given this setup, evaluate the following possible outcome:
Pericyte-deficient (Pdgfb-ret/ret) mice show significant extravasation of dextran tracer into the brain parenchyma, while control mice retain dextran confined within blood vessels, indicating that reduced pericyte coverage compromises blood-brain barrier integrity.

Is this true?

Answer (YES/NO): YES